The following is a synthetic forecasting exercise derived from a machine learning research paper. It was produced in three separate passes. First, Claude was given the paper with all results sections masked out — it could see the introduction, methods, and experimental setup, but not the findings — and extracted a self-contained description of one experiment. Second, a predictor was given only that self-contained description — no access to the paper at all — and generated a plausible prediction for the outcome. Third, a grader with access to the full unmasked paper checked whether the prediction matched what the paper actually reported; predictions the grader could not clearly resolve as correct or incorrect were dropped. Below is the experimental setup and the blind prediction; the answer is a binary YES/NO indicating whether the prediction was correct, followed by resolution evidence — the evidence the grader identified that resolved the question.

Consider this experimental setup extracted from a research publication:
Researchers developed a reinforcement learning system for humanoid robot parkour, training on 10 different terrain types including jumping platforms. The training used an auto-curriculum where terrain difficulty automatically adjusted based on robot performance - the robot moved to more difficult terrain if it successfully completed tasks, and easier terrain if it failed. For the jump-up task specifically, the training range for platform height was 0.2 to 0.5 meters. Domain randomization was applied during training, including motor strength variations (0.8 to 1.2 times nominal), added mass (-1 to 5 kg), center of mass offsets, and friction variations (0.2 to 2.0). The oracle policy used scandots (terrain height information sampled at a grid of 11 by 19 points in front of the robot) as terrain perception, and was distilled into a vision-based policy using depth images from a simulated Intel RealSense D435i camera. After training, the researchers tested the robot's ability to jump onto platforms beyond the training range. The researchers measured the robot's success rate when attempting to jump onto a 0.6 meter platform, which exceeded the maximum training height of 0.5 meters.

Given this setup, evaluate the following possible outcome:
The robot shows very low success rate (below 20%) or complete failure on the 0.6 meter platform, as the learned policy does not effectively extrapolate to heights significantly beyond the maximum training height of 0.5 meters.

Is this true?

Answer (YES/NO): NO